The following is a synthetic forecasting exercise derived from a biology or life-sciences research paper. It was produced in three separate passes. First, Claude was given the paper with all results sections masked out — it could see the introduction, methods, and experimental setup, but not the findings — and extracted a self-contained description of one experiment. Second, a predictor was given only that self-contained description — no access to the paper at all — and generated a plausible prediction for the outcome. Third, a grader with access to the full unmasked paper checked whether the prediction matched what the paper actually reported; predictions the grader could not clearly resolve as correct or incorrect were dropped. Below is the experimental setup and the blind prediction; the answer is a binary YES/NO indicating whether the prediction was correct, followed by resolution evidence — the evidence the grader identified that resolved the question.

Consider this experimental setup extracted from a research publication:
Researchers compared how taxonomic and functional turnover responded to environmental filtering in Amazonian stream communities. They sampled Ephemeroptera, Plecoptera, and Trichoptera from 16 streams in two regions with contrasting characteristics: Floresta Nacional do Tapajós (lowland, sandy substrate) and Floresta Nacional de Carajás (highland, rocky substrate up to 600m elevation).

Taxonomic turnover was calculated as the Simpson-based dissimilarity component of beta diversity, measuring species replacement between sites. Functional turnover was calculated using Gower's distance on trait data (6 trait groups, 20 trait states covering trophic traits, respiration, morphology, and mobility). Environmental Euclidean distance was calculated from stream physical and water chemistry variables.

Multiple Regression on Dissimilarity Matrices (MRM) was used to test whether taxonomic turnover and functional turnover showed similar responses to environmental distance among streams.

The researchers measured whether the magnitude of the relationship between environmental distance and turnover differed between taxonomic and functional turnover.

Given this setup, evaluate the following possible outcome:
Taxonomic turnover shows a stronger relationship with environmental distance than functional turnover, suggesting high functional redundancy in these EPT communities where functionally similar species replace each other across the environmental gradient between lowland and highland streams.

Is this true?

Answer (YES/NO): YES